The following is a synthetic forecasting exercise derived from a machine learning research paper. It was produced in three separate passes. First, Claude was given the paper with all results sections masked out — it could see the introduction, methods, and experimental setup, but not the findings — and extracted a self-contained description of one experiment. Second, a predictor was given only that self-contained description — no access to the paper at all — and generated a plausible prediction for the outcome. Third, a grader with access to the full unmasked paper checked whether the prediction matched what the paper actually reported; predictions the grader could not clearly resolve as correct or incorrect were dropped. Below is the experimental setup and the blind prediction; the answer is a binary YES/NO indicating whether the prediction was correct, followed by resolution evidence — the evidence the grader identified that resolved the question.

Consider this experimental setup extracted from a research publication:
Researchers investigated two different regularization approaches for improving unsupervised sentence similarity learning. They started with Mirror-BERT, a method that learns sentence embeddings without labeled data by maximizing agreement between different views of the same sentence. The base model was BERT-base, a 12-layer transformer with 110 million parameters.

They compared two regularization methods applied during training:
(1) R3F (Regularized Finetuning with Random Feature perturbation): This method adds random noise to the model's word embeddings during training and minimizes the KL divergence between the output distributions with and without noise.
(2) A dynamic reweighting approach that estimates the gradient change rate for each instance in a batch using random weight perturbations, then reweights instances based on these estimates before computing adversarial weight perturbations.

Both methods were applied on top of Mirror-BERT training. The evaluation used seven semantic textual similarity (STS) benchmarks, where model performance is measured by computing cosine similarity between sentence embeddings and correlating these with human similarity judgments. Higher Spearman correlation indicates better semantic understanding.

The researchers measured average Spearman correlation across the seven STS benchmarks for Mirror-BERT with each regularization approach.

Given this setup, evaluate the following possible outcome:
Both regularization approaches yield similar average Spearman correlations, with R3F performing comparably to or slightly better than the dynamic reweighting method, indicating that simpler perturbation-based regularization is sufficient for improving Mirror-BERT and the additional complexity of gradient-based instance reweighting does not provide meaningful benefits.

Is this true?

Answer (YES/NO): YES